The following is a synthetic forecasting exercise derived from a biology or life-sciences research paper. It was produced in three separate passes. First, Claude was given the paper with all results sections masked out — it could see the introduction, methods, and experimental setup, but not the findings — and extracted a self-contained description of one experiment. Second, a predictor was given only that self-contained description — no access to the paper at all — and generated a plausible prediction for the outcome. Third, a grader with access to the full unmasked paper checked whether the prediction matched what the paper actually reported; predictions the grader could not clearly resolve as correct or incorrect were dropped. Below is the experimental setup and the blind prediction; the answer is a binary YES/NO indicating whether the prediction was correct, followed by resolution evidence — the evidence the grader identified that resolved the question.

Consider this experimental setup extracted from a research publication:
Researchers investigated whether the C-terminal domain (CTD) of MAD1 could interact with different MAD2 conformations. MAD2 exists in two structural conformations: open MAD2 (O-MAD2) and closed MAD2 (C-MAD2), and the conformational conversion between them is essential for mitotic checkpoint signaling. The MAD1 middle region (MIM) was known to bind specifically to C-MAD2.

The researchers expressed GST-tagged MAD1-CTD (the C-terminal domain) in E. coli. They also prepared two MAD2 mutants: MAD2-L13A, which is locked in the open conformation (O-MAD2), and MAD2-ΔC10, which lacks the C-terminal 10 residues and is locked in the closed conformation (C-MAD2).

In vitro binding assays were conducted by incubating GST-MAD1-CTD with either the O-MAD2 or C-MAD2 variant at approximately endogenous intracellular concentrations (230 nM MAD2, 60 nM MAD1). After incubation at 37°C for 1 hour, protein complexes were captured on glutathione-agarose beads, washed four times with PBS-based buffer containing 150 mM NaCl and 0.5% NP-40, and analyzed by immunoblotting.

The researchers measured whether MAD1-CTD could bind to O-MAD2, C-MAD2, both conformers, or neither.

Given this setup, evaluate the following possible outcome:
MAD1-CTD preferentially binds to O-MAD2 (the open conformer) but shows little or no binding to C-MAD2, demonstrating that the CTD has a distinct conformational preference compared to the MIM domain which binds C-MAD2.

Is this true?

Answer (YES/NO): NO